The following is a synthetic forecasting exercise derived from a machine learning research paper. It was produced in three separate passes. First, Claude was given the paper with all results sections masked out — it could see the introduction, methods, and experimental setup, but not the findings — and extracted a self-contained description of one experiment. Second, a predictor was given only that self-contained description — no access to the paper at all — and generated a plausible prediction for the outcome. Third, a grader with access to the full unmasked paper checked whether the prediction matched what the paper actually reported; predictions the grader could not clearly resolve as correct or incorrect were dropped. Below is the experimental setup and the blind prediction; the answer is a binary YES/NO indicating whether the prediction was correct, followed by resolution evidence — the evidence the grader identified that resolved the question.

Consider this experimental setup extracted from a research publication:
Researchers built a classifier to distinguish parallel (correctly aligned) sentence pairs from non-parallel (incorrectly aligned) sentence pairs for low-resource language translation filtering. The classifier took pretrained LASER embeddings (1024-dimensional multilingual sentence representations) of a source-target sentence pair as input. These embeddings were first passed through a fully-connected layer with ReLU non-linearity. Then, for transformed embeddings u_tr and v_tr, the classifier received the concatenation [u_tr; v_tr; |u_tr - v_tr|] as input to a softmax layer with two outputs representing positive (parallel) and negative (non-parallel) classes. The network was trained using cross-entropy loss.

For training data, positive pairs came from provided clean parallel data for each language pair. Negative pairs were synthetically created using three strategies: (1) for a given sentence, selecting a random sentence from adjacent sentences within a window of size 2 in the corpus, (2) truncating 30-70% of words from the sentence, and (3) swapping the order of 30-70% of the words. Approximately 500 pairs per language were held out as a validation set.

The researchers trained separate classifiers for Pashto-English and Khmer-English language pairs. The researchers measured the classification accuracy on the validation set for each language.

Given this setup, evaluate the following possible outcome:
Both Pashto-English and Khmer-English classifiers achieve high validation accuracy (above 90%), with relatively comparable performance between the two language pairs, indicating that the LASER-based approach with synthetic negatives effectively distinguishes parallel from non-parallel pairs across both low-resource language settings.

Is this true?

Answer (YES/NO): YES